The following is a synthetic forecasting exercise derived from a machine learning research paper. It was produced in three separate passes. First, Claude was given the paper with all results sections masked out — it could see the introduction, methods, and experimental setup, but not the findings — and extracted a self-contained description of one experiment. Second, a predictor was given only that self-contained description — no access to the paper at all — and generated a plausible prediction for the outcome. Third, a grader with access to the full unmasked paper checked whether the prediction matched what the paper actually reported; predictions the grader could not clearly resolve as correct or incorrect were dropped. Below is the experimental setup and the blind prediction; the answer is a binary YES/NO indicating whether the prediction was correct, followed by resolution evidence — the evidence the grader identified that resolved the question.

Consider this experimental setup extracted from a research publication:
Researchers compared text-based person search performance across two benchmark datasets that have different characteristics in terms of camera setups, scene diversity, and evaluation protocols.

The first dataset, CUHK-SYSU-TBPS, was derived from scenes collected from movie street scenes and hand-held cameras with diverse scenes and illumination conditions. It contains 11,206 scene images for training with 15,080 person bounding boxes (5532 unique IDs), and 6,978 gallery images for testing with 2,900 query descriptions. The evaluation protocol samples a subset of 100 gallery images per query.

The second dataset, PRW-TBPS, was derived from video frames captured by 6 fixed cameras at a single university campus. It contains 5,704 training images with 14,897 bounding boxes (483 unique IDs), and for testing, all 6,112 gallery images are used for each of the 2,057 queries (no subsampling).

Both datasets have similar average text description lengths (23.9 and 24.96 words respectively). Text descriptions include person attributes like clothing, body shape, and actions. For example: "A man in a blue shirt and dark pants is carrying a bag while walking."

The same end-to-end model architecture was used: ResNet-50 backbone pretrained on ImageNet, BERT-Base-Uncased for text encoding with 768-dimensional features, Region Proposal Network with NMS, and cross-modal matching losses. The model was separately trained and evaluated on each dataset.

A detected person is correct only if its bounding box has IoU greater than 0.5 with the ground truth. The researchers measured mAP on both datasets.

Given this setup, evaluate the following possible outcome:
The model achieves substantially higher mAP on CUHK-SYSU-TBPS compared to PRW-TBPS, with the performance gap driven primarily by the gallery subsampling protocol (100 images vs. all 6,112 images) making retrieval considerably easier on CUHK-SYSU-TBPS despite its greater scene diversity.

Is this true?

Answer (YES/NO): NO